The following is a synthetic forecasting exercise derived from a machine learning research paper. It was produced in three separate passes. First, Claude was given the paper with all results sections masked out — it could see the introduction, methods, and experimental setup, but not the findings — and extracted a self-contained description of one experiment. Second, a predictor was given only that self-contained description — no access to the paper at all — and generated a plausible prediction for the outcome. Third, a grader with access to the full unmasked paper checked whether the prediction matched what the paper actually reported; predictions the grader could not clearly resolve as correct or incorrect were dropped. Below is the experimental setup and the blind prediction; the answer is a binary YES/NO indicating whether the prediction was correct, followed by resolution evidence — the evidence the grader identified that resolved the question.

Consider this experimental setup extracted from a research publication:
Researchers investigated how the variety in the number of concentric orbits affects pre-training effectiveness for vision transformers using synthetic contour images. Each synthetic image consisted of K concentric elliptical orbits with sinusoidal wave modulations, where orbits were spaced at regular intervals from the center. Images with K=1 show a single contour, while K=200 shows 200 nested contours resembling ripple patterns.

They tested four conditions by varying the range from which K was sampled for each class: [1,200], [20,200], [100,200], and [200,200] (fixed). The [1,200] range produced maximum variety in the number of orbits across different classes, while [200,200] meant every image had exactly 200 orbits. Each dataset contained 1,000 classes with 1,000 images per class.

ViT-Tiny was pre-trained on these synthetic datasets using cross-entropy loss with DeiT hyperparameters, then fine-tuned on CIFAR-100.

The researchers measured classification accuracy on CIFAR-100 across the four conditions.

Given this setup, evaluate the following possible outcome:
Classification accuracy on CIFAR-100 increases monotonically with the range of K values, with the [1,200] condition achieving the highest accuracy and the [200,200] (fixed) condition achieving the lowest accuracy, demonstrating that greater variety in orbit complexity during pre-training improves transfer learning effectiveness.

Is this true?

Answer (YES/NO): YES